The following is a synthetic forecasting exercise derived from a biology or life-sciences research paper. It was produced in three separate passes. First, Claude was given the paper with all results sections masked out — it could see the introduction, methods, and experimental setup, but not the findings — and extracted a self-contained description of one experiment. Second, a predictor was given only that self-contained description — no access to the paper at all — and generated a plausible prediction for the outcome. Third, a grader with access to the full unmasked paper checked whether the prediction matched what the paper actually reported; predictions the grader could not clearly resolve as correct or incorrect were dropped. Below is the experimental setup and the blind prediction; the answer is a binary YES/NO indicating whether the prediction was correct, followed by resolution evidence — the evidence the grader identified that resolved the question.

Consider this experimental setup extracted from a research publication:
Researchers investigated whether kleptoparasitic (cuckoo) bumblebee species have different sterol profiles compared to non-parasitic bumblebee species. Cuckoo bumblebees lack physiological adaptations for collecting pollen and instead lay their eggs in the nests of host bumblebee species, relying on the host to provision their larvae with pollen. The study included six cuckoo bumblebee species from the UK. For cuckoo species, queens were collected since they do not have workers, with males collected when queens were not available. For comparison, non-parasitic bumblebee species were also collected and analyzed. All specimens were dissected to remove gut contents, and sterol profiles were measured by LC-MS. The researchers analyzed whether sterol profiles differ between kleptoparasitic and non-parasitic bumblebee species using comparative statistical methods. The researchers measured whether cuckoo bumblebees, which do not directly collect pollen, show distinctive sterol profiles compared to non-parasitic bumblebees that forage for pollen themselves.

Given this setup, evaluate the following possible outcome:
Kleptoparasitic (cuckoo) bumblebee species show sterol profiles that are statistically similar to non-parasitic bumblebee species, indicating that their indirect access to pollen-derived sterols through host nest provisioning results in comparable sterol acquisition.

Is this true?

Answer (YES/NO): YES